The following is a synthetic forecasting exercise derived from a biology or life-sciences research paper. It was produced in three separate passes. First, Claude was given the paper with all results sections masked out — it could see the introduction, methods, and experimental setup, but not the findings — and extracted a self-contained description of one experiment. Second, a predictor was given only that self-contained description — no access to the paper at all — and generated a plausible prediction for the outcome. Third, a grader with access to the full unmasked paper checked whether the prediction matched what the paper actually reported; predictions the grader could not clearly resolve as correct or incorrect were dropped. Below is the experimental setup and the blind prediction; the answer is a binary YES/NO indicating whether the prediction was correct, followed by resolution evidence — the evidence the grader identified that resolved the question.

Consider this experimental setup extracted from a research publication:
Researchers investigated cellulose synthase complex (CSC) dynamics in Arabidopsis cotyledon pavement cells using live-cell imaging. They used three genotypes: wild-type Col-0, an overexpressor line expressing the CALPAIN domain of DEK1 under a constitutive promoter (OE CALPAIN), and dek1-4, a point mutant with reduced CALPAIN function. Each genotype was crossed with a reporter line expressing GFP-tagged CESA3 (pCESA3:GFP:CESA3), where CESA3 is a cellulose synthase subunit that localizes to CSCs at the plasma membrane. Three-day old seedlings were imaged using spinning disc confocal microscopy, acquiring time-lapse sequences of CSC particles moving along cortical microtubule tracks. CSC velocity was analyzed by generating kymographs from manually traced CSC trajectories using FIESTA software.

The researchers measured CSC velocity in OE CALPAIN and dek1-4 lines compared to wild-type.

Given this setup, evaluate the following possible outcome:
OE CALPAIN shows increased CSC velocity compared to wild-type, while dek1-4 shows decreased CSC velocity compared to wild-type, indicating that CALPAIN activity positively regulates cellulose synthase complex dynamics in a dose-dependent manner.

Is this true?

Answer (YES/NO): NO